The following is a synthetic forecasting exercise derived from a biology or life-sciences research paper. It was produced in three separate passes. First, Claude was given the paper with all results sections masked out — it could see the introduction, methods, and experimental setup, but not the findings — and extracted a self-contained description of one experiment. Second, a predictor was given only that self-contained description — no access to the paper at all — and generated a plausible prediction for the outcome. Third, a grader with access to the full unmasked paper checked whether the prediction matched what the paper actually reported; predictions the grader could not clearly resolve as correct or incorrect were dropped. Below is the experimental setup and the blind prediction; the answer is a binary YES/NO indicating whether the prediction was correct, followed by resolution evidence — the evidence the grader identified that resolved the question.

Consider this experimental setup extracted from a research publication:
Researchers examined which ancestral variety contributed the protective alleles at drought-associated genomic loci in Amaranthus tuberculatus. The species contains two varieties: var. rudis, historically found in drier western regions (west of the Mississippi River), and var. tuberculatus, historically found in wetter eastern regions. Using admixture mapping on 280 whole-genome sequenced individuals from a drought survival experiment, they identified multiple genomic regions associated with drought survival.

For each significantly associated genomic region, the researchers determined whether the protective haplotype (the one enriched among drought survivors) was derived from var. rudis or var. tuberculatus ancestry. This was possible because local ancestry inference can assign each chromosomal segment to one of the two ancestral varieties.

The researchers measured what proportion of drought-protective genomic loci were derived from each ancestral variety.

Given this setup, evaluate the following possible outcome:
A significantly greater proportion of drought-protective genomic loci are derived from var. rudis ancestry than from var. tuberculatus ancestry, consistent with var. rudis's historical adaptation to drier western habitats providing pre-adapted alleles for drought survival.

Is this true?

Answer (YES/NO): YES